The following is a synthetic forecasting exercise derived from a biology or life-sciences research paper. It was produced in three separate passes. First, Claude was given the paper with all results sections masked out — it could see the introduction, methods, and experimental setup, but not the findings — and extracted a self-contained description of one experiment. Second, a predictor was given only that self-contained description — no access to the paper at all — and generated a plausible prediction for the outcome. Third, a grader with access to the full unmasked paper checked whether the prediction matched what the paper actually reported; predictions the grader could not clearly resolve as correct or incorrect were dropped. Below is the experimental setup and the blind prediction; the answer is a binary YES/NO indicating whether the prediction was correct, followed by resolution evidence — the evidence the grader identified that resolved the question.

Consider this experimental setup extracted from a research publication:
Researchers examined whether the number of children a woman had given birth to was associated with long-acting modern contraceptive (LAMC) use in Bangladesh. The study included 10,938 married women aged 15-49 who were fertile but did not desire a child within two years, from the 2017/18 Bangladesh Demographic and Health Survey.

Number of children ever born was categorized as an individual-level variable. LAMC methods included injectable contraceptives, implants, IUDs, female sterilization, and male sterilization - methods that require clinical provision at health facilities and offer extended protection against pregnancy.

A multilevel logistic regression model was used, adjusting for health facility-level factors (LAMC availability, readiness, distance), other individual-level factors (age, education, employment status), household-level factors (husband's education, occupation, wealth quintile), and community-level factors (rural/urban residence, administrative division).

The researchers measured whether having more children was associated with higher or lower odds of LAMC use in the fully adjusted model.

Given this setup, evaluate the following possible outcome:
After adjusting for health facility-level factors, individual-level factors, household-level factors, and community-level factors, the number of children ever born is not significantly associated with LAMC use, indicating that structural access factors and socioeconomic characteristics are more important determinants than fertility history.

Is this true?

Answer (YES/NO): NO